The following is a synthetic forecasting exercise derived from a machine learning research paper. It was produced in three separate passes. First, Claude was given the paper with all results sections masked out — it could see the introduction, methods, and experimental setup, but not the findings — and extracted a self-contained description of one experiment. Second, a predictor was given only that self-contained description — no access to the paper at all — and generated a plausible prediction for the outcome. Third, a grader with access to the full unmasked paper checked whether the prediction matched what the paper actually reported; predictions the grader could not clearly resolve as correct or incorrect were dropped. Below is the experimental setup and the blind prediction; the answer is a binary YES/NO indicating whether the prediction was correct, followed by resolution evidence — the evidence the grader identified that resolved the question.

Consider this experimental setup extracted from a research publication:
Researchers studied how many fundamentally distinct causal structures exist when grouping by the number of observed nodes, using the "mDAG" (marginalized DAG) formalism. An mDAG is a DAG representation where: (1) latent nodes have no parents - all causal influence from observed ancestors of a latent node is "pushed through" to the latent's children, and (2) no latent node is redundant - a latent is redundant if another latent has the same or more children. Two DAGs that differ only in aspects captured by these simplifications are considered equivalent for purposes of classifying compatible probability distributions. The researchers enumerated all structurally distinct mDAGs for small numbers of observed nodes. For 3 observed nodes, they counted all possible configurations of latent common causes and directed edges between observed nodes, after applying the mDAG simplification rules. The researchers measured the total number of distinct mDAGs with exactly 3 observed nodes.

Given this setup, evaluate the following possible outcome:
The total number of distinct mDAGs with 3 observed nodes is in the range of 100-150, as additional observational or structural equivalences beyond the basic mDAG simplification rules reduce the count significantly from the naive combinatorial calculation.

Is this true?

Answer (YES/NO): NO